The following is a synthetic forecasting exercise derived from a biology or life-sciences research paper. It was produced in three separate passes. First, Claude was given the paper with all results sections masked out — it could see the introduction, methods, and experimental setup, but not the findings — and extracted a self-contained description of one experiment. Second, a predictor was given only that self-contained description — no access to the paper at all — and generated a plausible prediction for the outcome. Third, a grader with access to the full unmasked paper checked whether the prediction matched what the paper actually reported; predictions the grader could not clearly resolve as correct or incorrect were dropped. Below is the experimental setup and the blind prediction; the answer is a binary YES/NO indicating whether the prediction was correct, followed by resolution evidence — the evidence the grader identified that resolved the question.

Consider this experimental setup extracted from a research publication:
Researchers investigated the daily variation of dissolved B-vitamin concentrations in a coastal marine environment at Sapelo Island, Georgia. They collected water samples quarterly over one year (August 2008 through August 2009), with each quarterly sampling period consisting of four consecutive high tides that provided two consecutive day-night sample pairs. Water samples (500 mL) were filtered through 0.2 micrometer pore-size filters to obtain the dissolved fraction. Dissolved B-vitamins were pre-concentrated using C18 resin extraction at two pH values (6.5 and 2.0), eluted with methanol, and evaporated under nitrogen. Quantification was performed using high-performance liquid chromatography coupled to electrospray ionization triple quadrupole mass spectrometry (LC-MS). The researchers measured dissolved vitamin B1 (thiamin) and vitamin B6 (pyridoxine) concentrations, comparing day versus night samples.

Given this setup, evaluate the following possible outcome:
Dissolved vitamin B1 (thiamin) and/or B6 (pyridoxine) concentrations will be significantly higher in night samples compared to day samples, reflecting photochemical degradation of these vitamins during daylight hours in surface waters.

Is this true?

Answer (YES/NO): NO